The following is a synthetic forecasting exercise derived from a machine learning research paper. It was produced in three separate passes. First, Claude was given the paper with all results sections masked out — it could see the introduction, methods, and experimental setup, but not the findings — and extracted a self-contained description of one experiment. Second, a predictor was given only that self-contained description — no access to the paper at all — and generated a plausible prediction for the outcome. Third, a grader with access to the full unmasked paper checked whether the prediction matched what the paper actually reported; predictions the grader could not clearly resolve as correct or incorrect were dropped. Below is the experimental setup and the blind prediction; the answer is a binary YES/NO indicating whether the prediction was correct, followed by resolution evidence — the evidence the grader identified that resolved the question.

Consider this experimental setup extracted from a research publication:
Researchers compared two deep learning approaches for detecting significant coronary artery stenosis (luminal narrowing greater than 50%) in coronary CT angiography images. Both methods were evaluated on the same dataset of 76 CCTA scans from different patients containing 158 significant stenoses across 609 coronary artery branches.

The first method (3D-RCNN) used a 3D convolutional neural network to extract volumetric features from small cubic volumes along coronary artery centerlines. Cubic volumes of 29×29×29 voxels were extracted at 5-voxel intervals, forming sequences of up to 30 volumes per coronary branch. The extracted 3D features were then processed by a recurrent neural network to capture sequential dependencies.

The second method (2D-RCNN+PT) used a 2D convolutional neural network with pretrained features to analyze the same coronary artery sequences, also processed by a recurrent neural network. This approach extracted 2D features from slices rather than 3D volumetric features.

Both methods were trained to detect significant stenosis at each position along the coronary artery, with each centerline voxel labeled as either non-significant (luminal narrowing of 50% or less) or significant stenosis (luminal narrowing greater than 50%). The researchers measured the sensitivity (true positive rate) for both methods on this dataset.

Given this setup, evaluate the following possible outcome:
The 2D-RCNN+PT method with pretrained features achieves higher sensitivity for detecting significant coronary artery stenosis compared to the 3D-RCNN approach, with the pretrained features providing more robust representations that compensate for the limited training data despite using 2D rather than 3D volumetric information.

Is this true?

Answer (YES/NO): YES